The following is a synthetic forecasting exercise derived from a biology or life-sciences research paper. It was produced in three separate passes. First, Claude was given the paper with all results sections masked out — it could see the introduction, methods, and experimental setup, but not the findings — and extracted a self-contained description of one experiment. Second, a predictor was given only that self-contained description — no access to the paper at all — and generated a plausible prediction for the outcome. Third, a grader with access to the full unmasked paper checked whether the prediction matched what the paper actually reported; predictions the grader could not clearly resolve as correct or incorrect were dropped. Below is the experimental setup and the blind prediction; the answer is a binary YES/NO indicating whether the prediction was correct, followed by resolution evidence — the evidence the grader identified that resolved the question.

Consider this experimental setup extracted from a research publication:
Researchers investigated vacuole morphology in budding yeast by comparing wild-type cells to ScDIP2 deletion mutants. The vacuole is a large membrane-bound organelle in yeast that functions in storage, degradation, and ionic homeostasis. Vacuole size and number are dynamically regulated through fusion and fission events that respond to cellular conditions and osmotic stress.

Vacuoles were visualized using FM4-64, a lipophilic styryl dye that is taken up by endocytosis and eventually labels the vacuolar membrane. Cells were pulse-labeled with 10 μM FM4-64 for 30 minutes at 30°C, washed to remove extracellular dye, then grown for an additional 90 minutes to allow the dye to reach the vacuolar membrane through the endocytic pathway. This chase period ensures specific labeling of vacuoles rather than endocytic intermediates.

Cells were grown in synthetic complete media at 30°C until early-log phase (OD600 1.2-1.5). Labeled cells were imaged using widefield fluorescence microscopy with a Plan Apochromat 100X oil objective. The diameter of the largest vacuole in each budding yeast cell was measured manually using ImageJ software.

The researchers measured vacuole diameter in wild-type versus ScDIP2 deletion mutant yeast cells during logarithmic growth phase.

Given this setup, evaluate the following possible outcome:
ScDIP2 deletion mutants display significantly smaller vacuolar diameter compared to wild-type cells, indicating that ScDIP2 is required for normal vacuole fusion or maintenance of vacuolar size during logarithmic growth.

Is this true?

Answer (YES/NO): NO